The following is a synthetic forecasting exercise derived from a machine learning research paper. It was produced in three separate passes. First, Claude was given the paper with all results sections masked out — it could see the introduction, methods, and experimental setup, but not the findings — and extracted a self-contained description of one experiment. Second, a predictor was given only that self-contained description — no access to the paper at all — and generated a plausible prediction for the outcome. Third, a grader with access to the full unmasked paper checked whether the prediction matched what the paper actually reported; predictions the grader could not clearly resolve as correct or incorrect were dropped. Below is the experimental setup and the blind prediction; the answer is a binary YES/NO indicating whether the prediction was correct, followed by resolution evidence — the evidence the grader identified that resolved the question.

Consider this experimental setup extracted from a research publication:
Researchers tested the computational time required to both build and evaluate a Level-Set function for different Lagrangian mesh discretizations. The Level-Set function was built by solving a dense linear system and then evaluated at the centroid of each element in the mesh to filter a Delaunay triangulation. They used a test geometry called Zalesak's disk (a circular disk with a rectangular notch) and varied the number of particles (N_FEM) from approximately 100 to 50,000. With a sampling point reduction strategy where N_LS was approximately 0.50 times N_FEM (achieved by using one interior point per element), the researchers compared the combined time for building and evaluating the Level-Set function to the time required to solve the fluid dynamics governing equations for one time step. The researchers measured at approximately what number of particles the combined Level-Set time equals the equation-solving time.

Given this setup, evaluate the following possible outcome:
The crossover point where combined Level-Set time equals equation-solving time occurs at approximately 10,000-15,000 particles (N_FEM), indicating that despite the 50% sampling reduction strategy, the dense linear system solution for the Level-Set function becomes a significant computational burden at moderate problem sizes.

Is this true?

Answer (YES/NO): NO